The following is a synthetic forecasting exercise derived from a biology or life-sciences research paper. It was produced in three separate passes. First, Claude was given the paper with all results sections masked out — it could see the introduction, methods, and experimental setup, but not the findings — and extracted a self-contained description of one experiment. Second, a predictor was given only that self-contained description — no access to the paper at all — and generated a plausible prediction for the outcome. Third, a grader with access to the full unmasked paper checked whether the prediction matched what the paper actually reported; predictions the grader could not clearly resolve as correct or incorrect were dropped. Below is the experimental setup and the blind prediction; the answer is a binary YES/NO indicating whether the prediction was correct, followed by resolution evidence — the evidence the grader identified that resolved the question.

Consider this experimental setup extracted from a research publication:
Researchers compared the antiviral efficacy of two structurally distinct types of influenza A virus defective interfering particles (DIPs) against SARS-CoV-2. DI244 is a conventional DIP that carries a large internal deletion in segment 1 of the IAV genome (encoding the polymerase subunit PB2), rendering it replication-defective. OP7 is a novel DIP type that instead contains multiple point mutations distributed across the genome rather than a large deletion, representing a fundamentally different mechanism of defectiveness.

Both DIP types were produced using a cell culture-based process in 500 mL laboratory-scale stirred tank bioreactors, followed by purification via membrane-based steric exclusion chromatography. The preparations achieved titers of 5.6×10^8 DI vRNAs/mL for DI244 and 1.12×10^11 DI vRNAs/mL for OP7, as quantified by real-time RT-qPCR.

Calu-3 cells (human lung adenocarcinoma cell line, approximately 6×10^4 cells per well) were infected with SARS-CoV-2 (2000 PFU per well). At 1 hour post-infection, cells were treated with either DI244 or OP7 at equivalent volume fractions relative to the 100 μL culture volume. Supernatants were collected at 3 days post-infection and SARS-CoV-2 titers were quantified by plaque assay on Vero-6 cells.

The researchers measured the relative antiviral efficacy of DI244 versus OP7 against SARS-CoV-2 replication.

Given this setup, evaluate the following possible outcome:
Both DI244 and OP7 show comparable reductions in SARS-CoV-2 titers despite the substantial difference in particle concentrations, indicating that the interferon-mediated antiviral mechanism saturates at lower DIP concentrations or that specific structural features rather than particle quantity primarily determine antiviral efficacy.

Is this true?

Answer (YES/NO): NO